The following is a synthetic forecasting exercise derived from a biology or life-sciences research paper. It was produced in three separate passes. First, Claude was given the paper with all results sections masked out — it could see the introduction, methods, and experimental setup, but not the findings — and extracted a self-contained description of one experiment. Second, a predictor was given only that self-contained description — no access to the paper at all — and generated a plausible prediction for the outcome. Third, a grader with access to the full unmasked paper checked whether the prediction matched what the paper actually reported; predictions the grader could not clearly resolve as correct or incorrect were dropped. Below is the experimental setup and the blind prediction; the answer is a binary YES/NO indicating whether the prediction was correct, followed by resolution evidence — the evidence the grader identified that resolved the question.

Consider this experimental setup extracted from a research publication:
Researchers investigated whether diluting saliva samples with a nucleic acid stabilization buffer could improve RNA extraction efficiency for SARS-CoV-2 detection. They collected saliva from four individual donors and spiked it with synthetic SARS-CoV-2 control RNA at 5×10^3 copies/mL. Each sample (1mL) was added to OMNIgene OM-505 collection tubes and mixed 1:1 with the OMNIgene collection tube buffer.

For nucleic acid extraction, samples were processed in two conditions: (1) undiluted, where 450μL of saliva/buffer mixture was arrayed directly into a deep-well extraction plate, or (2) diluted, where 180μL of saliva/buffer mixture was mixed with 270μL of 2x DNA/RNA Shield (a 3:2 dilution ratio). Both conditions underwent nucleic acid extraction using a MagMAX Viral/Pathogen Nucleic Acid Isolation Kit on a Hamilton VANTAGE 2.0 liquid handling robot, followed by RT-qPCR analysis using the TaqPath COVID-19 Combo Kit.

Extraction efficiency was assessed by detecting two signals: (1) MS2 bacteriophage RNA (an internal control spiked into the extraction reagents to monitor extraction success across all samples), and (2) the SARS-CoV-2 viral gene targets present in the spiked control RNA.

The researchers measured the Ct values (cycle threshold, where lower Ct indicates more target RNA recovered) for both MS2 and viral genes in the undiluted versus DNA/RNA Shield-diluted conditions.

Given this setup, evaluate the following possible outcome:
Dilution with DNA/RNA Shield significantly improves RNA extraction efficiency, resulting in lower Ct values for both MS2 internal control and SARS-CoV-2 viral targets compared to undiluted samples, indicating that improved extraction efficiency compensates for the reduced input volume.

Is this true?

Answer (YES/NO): YES